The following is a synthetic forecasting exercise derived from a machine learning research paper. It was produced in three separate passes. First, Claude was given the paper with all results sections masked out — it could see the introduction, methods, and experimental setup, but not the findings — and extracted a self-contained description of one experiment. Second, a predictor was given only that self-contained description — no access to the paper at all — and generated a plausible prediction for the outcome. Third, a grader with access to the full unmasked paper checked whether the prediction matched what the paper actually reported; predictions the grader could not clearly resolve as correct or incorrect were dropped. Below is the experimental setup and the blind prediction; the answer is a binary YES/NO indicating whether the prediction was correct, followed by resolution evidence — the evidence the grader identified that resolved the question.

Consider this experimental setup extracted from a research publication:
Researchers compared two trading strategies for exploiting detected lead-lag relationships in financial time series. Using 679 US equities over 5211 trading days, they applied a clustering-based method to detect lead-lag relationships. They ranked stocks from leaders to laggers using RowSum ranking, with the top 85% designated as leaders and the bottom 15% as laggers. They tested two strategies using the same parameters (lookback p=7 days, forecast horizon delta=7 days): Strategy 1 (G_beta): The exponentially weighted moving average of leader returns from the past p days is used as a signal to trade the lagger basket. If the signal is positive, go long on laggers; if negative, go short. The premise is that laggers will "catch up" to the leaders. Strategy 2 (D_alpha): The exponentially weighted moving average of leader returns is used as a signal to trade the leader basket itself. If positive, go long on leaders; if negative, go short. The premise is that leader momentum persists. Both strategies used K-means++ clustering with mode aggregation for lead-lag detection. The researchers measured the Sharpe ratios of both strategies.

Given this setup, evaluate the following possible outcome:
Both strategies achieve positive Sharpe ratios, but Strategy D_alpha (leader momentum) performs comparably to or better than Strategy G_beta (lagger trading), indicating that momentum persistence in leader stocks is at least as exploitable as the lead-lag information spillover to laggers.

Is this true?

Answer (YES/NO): NO